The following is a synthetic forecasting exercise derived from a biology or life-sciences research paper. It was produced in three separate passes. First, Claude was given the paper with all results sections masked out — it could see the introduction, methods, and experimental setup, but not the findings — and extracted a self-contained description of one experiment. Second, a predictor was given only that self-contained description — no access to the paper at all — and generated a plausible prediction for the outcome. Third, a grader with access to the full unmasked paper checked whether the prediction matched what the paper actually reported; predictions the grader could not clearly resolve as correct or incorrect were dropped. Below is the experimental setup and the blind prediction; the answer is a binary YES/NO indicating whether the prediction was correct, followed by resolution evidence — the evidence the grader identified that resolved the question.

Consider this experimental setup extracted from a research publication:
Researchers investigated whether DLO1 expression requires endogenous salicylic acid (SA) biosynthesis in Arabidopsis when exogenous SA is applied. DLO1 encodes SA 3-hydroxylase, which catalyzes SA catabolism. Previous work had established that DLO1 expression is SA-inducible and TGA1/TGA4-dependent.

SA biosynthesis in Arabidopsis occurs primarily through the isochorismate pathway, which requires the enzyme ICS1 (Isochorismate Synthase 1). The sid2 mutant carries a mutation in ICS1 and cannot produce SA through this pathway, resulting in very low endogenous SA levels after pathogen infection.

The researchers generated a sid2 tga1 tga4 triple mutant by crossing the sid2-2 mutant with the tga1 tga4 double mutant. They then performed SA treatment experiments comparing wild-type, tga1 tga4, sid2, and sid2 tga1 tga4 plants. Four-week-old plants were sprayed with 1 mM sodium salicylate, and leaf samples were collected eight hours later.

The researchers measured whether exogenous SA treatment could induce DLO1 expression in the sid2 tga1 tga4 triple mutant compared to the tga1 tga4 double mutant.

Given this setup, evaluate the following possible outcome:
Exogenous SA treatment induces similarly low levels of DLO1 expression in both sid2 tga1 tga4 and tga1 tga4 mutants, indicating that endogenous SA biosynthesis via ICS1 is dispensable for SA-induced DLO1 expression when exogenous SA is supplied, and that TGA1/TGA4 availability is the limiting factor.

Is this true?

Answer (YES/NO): YES